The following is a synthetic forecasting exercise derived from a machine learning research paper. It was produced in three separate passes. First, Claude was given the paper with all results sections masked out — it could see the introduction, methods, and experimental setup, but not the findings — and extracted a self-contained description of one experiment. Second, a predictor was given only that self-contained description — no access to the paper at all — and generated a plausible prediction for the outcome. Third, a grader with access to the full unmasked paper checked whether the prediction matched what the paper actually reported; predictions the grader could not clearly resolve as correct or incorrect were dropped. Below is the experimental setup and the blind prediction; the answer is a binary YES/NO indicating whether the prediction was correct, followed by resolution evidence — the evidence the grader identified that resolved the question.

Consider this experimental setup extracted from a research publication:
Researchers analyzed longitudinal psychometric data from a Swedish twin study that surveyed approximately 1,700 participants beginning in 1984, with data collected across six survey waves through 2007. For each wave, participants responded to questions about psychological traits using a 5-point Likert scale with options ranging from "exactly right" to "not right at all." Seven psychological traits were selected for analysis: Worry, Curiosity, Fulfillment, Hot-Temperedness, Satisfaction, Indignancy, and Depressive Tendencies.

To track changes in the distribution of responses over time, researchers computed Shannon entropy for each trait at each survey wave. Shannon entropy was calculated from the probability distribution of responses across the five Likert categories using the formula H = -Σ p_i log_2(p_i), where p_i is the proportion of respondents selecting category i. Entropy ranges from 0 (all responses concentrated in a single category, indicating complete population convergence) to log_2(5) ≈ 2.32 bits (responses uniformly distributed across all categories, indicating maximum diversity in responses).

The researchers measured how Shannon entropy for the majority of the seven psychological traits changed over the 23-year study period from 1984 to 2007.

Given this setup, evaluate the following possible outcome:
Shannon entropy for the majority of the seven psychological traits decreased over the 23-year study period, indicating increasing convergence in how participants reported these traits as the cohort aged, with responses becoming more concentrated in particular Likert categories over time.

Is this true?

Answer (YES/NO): YES